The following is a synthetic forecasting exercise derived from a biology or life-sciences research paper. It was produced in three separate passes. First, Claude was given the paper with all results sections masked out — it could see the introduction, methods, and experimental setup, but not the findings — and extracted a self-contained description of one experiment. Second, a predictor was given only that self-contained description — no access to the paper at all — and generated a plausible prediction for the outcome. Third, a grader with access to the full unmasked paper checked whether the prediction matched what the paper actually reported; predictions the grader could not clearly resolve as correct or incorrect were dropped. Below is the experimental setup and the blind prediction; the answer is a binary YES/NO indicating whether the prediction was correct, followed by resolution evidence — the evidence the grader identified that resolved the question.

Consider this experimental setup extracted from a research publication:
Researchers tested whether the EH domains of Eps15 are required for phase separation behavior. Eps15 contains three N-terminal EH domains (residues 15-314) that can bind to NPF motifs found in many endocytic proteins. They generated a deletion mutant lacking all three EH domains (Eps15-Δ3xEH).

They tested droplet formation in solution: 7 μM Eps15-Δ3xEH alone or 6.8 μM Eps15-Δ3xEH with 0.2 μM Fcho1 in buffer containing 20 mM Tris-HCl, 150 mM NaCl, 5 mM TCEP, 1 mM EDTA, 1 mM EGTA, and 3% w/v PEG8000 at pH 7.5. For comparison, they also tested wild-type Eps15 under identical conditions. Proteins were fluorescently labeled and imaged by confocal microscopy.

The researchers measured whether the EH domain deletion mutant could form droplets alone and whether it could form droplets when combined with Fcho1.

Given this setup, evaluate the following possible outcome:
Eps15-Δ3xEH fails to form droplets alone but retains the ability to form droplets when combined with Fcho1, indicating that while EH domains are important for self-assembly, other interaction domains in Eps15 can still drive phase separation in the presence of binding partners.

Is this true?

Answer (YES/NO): YES